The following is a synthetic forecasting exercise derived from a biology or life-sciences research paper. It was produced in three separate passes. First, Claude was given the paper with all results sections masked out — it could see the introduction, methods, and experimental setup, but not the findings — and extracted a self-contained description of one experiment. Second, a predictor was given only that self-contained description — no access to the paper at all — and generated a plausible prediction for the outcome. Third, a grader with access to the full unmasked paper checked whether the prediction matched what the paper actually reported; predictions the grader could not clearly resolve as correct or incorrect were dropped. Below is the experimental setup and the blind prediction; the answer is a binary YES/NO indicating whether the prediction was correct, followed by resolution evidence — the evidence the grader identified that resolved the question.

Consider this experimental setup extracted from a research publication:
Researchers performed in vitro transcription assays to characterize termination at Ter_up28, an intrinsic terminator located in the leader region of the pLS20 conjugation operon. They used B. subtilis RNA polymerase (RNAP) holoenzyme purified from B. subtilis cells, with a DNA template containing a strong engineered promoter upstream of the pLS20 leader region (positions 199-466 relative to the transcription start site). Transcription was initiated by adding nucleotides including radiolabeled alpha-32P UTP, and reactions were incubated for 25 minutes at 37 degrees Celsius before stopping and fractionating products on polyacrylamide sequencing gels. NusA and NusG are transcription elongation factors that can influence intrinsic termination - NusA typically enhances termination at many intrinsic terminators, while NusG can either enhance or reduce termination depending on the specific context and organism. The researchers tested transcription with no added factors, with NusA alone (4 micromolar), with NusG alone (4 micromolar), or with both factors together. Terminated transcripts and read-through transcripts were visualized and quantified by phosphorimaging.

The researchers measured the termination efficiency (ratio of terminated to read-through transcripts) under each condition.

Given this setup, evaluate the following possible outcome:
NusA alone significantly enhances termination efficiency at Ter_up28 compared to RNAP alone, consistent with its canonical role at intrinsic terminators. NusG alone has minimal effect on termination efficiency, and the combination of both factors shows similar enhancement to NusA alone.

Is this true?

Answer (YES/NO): NO